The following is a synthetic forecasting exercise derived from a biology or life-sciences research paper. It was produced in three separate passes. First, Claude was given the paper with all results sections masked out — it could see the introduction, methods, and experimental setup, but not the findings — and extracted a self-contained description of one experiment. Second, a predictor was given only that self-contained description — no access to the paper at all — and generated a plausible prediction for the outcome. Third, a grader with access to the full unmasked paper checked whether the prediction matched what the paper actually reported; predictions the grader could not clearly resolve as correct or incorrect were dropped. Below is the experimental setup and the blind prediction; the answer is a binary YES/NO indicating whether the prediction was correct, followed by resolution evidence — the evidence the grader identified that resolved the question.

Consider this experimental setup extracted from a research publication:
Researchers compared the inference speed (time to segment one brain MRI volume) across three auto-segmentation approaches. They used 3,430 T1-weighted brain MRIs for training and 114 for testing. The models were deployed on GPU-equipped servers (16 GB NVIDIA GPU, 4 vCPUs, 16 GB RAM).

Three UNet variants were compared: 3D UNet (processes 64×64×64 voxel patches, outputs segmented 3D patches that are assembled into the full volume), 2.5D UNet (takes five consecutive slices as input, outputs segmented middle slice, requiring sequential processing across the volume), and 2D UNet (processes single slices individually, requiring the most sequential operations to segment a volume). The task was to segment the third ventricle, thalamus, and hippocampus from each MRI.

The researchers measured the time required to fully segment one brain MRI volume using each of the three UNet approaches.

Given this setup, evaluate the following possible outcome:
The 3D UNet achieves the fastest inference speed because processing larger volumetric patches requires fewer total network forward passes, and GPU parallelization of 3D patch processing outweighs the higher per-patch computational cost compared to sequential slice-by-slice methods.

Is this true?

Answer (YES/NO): YES